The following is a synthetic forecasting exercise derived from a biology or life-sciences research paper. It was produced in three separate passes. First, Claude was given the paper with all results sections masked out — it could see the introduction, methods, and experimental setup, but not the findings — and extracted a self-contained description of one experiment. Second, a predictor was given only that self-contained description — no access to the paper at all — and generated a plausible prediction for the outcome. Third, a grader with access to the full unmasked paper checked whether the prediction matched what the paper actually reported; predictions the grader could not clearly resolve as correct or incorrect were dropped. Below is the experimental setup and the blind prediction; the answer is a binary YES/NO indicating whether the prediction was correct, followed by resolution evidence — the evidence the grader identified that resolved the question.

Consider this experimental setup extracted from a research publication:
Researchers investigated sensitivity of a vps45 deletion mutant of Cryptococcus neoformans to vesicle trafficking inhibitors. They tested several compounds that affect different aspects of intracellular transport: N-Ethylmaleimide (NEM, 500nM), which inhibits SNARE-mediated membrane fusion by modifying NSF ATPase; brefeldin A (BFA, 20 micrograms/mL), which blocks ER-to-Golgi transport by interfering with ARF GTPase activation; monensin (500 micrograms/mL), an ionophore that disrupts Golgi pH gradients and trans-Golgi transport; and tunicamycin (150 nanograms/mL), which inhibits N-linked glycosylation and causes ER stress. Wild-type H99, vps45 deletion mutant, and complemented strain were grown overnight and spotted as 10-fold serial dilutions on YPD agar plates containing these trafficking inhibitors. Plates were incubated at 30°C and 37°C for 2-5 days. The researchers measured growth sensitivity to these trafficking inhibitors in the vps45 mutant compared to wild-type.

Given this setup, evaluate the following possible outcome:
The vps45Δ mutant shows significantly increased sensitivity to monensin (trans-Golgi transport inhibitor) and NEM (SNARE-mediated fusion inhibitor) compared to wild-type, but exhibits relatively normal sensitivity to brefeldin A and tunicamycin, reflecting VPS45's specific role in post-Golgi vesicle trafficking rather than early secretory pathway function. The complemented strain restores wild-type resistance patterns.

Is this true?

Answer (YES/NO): NO